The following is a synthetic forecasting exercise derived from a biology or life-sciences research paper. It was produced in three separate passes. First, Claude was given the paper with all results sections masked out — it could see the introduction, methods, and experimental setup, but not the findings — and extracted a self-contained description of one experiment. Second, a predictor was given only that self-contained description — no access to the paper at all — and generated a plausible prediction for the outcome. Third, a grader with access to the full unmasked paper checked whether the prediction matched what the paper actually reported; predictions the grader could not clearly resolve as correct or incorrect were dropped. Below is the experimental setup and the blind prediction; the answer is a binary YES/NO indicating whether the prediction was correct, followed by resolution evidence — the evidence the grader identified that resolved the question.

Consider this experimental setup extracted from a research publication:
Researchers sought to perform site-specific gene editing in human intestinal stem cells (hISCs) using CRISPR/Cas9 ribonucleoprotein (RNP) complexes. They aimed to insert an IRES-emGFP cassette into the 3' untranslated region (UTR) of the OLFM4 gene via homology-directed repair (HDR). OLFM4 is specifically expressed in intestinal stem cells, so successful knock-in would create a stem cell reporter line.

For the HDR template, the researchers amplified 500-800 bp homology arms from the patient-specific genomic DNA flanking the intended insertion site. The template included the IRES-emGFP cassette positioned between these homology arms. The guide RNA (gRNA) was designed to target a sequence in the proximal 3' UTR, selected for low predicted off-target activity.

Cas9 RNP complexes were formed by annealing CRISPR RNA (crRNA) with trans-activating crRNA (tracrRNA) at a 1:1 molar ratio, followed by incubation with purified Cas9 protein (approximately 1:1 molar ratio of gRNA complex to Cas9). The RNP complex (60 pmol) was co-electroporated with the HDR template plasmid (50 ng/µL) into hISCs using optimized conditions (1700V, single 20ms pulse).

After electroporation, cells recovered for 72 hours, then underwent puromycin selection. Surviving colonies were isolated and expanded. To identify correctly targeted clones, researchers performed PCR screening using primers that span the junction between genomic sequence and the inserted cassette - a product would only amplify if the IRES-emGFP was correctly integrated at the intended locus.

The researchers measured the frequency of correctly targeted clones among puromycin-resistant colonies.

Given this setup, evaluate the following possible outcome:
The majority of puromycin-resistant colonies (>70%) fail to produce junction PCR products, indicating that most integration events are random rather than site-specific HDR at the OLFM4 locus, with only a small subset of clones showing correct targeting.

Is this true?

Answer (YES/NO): NO